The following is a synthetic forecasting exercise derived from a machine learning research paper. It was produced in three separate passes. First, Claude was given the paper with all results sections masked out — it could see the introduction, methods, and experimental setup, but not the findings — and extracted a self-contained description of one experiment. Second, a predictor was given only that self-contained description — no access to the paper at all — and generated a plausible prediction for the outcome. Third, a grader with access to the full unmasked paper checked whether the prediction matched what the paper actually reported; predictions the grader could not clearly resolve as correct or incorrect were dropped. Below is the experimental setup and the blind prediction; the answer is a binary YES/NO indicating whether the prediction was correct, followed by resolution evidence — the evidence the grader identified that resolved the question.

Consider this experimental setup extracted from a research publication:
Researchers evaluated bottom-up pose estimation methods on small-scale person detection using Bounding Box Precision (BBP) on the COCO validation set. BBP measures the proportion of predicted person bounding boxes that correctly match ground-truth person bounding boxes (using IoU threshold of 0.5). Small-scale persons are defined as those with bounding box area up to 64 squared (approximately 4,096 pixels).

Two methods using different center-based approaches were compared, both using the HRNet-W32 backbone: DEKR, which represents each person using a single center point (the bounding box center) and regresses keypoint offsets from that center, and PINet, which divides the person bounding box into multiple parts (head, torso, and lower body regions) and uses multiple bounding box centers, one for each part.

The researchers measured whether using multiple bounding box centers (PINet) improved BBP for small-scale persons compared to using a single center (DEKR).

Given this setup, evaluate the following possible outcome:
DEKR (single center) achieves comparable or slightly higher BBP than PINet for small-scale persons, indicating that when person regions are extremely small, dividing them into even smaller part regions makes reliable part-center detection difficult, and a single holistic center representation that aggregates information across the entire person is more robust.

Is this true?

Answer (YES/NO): YES